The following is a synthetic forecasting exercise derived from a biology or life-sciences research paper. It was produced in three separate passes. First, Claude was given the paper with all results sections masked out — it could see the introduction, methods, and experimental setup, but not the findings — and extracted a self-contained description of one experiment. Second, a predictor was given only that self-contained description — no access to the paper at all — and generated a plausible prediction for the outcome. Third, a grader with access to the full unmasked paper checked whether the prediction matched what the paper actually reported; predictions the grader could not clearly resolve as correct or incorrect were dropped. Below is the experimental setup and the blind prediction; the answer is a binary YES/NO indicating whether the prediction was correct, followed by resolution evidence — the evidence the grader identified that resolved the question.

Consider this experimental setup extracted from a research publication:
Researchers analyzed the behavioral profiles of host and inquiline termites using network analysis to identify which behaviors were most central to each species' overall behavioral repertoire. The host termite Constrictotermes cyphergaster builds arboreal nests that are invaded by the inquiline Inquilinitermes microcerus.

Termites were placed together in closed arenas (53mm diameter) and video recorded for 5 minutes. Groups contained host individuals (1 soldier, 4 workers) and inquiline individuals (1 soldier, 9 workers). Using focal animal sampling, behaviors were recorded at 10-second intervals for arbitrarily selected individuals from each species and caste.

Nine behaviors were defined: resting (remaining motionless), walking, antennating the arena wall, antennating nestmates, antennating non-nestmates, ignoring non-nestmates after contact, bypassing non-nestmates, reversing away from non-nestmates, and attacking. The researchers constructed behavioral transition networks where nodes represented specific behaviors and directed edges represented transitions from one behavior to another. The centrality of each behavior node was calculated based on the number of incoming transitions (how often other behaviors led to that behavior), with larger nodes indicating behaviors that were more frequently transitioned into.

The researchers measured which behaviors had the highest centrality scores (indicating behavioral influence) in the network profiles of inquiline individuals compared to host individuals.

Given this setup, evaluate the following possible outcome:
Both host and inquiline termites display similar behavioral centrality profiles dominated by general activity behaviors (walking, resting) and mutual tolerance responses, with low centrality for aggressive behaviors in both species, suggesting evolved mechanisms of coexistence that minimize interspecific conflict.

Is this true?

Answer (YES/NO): NO